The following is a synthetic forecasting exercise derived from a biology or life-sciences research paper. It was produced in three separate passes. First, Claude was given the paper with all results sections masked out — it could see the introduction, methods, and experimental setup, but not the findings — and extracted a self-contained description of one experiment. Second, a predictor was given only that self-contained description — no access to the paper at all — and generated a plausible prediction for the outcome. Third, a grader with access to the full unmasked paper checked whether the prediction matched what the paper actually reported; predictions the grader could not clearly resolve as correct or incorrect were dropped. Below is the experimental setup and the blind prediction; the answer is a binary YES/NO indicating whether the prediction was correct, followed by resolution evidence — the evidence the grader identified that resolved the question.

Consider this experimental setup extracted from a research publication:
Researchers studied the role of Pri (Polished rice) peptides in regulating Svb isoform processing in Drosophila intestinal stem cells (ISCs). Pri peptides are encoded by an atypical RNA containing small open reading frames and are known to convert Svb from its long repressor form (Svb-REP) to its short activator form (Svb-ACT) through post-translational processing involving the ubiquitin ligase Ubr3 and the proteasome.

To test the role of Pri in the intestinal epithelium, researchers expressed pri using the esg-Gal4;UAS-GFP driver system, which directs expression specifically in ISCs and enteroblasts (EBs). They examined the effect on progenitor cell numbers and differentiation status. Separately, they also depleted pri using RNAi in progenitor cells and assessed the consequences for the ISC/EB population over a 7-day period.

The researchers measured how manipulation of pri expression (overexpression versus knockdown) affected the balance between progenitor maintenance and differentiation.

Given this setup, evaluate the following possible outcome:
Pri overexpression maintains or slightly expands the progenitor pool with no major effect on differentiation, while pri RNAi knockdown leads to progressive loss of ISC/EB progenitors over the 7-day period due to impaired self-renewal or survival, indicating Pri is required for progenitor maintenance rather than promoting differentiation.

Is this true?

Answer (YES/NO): YES